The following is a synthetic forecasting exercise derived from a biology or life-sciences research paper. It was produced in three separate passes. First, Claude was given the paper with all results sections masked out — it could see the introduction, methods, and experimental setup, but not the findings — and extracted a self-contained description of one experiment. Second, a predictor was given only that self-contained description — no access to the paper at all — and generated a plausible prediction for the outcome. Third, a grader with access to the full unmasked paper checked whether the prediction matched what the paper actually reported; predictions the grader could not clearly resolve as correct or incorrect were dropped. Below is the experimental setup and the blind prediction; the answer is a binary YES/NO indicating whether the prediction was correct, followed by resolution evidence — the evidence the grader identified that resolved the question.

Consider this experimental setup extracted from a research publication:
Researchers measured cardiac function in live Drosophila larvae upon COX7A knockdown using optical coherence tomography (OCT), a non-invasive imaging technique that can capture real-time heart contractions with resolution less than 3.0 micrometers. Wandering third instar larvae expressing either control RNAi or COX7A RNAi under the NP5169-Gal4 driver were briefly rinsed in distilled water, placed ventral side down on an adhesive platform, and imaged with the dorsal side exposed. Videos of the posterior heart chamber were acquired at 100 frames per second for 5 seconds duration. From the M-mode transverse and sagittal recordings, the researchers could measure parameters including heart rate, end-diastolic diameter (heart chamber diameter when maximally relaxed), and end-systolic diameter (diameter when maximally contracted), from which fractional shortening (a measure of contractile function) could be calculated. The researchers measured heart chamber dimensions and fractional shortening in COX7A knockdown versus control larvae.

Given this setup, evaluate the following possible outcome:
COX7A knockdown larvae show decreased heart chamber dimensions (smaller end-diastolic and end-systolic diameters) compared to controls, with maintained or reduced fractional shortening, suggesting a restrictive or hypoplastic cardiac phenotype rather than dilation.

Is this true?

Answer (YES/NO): NO